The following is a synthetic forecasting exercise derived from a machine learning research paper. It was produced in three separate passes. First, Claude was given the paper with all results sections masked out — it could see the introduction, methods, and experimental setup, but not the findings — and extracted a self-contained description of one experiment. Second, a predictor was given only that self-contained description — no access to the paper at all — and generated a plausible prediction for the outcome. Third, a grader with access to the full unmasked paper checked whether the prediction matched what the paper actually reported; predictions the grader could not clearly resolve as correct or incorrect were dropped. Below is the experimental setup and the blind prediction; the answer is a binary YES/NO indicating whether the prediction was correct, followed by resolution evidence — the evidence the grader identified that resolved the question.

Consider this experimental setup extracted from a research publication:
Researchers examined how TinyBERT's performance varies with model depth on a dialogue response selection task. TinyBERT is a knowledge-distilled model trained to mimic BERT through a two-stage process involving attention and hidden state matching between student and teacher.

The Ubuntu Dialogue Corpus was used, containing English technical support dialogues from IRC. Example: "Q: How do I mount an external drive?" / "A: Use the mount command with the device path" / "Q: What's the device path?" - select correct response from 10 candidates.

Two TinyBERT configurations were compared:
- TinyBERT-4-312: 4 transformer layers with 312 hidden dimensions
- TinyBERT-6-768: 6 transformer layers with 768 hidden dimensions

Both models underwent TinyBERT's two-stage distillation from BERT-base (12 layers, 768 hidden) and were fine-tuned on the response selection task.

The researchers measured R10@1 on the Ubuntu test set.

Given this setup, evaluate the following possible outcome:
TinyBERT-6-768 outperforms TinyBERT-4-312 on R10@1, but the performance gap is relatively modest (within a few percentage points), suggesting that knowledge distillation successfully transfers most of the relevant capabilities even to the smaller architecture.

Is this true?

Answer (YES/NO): NO